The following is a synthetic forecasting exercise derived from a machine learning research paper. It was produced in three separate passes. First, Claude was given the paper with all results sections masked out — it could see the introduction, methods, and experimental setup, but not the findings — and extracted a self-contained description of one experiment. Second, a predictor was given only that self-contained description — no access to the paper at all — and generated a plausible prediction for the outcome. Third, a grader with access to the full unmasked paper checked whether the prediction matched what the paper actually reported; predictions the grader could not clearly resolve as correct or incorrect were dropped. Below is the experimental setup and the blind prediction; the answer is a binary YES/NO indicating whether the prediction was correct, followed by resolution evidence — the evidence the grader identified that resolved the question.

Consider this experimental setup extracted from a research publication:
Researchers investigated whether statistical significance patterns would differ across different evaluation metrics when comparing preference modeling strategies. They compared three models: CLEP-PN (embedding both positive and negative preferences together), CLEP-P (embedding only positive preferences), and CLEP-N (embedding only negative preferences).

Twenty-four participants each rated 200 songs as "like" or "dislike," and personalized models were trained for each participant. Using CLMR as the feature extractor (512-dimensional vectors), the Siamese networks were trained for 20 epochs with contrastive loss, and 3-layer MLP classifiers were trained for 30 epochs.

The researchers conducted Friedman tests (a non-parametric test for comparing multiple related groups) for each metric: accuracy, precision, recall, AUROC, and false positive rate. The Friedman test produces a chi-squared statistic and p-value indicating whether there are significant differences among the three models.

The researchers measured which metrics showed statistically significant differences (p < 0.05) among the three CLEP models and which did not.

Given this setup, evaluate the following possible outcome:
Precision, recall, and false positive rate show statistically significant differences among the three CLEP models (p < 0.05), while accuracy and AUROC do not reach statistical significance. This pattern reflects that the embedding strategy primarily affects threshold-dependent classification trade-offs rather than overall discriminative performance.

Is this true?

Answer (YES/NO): NO